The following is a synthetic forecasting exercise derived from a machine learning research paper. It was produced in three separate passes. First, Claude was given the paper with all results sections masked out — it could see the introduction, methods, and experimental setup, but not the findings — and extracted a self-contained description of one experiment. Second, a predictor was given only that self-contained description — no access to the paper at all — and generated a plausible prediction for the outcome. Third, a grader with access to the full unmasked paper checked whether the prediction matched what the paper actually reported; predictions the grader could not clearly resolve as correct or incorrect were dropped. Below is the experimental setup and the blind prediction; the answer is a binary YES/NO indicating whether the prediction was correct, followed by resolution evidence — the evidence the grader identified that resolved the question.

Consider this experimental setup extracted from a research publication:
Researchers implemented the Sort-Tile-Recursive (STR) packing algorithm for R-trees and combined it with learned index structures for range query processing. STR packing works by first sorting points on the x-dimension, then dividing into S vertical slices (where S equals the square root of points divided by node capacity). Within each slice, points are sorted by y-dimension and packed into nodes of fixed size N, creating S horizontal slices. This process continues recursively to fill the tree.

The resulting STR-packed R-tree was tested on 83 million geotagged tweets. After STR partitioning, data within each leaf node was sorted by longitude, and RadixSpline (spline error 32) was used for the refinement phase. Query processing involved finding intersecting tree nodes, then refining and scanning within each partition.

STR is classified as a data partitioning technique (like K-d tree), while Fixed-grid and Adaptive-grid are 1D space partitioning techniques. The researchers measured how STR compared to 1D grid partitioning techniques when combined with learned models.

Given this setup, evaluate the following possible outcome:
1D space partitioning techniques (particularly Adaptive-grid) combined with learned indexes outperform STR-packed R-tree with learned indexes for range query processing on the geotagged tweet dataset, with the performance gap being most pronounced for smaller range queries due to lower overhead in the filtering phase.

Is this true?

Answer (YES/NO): YES